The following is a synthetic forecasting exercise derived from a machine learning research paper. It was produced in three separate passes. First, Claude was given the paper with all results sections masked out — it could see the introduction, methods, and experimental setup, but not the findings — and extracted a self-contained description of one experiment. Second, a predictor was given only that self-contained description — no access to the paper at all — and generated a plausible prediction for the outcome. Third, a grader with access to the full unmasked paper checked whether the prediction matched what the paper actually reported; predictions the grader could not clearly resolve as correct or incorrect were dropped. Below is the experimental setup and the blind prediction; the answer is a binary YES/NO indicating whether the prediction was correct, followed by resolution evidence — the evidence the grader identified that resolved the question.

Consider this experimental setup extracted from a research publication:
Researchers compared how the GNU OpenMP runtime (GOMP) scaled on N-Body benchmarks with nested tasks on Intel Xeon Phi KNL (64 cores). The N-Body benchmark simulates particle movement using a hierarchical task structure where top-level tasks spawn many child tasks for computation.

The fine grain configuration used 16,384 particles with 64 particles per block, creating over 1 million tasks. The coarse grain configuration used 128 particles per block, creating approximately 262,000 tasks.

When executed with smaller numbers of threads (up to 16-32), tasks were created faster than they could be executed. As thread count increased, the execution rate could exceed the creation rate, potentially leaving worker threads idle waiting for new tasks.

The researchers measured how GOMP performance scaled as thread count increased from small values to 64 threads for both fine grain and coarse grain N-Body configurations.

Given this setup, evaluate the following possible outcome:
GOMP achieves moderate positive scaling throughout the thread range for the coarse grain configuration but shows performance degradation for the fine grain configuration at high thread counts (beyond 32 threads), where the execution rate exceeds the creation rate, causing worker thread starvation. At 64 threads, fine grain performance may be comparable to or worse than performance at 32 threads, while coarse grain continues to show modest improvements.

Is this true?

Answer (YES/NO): NO